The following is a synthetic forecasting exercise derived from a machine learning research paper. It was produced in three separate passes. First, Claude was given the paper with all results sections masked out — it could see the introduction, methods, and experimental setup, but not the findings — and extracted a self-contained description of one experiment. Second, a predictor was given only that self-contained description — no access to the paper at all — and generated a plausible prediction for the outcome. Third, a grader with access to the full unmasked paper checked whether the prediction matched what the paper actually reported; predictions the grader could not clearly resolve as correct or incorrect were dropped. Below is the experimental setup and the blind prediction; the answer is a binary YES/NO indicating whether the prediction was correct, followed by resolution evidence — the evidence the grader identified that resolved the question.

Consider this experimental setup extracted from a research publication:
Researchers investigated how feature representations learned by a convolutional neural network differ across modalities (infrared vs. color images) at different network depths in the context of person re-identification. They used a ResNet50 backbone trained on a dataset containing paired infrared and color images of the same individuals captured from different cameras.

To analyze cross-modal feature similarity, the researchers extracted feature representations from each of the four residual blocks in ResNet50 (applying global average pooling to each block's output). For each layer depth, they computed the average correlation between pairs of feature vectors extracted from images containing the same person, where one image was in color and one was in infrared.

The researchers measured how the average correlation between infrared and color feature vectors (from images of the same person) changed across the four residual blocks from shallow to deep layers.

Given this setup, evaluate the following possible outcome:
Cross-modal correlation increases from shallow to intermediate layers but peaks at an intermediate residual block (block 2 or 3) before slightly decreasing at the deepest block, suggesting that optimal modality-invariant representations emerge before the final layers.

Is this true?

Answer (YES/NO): NO